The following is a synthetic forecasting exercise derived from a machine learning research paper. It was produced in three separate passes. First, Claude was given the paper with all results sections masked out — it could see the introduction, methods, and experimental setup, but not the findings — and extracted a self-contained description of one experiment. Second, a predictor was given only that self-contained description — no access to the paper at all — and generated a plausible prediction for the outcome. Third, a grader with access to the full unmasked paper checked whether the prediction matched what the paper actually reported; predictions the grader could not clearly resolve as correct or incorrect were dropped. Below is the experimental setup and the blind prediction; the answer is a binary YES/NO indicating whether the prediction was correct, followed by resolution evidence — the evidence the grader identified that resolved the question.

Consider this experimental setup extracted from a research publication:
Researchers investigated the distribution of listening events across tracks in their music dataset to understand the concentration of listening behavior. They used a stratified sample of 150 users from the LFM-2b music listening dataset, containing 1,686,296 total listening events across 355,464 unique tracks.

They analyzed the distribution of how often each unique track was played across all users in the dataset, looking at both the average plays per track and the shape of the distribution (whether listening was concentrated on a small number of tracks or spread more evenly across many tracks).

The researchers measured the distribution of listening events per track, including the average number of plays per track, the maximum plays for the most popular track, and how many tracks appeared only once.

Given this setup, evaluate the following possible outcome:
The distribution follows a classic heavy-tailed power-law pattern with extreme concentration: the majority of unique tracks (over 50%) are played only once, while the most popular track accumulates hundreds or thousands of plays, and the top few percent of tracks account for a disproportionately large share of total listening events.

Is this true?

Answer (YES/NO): NO